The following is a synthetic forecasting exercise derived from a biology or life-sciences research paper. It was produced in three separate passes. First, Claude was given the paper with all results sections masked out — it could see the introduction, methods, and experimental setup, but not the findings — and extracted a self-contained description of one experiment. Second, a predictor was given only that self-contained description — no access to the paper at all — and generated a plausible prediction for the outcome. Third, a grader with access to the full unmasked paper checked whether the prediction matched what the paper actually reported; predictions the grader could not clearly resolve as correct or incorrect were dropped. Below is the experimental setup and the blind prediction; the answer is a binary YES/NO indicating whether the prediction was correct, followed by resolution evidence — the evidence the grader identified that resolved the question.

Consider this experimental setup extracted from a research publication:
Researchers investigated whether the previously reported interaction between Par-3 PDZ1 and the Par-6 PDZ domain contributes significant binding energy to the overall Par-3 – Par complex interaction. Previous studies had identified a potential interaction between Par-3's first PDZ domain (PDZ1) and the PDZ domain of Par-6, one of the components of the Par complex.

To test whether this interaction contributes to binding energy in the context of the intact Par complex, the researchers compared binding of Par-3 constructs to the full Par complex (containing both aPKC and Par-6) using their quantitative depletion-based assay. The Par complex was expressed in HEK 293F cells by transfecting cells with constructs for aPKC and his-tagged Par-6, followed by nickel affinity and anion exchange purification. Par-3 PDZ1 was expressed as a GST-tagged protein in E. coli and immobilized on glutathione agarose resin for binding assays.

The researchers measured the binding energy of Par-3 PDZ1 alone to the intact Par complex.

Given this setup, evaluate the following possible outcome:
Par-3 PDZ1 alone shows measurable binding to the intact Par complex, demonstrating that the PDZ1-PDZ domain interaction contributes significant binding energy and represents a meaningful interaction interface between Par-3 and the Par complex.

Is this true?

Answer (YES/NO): NO